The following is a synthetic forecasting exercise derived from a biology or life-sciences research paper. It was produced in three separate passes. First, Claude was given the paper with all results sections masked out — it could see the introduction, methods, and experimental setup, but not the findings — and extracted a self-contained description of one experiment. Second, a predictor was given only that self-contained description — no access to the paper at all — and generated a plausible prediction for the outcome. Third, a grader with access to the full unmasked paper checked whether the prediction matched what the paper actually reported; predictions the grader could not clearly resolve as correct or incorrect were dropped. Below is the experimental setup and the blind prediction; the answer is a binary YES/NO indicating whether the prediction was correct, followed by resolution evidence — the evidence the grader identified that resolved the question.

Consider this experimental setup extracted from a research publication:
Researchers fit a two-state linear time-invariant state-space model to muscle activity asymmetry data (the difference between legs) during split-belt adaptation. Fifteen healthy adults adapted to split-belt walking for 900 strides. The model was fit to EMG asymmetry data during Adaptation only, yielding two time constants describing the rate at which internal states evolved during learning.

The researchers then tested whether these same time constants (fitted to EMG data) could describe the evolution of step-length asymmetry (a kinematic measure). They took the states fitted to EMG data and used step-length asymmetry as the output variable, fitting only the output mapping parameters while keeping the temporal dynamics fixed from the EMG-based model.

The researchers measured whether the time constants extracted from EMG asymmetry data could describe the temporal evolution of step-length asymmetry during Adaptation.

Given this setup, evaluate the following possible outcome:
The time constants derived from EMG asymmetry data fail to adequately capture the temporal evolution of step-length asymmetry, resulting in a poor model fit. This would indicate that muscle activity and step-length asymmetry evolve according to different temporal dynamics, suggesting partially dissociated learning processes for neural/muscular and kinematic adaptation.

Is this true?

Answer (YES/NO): NO